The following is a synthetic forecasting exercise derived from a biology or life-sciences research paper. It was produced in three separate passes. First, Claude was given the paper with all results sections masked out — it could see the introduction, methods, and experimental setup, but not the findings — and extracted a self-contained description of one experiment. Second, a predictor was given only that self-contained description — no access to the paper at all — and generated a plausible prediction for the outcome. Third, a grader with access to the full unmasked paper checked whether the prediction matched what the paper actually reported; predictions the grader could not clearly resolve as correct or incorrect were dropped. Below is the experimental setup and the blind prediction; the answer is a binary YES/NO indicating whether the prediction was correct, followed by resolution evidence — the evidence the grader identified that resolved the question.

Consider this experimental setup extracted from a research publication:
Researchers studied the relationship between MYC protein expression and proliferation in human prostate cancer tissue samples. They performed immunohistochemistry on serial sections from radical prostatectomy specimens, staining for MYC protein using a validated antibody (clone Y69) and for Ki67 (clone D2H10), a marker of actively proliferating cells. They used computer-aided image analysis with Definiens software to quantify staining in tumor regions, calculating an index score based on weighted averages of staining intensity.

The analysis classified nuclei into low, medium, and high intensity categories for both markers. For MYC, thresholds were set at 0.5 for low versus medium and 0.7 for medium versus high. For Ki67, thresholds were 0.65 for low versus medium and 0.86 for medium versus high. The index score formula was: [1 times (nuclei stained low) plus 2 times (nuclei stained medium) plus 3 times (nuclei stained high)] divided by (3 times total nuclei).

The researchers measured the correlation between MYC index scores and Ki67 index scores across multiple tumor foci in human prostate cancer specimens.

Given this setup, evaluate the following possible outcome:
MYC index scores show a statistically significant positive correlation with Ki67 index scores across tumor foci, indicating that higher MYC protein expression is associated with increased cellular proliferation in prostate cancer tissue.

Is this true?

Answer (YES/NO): YES